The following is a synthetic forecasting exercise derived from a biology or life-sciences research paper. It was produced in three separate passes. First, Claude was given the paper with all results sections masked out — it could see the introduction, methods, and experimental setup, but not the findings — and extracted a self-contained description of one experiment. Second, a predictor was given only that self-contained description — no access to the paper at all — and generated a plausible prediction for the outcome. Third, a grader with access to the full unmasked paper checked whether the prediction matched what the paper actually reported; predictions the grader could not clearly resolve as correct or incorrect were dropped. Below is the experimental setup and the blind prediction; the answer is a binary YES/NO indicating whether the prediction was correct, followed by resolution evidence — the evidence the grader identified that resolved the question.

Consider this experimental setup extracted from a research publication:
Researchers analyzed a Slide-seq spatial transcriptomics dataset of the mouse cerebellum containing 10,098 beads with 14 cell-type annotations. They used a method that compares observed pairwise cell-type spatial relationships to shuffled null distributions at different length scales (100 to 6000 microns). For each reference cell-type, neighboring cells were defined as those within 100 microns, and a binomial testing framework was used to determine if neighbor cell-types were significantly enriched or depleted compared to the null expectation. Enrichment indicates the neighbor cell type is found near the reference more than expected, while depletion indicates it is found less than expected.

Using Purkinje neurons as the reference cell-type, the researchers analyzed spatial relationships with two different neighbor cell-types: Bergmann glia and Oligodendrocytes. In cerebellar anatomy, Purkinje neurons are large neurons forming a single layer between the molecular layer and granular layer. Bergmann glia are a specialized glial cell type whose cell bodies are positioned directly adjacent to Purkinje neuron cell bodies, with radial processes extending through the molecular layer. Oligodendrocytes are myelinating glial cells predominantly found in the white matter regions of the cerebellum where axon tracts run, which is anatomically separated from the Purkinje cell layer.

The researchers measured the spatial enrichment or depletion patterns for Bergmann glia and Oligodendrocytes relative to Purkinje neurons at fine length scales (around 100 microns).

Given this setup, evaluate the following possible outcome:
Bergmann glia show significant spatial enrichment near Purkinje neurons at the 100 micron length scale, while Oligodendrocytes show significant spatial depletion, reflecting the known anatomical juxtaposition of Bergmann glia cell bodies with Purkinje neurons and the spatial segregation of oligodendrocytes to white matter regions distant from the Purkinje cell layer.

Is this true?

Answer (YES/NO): YES